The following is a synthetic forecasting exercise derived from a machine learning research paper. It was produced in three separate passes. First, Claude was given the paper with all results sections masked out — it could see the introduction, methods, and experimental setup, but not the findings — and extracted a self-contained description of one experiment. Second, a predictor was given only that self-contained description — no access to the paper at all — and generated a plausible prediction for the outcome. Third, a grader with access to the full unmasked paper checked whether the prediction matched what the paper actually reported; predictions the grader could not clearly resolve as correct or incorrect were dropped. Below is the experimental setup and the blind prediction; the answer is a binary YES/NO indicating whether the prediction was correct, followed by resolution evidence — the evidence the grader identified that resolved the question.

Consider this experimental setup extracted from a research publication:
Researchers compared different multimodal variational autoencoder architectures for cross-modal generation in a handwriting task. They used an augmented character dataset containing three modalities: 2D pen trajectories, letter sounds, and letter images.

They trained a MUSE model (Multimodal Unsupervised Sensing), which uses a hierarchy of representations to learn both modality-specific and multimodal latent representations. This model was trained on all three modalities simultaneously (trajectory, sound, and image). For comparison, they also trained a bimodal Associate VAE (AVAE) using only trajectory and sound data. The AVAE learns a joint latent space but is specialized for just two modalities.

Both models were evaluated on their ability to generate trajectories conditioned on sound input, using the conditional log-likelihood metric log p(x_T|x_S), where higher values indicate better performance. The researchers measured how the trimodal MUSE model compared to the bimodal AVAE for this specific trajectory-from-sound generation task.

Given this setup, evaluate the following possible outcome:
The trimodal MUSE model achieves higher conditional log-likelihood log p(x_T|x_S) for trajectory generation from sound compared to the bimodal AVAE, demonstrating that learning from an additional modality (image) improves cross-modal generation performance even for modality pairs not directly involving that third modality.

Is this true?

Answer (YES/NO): NO